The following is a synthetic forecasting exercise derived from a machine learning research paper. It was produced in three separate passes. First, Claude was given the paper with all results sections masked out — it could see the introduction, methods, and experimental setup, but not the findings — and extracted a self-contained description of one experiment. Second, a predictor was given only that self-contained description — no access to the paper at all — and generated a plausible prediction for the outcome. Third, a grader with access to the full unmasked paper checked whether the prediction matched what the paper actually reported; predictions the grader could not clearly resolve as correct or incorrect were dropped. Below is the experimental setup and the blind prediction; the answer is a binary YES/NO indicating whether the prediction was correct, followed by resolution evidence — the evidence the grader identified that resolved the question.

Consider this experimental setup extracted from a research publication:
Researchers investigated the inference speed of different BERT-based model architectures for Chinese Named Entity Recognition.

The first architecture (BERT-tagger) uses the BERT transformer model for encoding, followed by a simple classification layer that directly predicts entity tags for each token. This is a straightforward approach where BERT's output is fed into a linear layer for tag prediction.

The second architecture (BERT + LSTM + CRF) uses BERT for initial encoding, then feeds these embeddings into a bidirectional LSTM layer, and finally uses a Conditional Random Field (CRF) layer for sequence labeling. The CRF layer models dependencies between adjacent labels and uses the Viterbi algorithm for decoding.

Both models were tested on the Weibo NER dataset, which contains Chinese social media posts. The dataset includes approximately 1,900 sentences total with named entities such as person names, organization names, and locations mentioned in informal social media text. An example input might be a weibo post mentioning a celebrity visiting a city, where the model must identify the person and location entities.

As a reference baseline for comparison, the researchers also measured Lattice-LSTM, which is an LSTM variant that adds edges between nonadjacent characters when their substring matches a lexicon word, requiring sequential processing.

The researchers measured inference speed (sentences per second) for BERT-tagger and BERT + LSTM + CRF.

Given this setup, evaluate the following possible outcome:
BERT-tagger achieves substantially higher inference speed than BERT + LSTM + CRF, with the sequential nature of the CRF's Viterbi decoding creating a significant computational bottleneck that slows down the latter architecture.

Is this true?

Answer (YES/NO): NO